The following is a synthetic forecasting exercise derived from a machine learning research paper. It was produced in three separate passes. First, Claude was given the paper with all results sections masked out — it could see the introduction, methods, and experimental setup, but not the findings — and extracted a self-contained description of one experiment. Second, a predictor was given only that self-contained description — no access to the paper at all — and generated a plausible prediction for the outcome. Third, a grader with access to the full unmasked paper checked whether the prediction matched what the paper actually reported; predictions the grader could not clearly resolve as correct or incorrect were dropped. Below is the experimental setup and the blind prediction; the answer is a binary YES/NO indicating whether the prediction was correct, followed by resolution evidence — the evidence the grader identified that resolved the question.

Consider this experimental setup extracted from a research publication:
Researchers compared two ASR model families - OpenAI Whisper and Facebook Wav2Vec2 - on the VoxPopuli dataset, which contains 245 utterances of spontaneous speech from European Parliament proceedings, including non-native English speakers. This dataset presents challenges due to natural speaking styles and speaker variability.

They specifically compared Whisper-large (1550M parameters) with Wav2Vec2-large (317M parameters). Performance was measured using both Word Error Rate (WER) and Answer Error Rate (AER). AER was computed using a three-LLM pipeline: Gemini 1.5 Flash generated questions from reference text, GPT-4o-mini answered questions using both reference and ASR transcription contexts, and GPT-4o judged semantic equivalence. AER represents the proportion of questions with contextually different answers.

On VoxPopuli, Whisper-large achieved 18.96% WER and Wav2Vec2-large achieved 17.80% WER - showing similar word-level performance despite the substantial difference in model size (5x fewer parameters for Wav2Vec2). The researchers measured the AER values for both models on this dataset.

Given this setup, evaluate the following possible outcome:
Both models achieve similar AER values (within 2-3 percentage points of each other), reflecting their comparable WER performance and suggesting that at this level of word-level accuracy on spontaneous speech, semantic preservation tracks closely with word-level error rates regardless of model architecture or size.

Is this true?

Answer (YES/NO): YES